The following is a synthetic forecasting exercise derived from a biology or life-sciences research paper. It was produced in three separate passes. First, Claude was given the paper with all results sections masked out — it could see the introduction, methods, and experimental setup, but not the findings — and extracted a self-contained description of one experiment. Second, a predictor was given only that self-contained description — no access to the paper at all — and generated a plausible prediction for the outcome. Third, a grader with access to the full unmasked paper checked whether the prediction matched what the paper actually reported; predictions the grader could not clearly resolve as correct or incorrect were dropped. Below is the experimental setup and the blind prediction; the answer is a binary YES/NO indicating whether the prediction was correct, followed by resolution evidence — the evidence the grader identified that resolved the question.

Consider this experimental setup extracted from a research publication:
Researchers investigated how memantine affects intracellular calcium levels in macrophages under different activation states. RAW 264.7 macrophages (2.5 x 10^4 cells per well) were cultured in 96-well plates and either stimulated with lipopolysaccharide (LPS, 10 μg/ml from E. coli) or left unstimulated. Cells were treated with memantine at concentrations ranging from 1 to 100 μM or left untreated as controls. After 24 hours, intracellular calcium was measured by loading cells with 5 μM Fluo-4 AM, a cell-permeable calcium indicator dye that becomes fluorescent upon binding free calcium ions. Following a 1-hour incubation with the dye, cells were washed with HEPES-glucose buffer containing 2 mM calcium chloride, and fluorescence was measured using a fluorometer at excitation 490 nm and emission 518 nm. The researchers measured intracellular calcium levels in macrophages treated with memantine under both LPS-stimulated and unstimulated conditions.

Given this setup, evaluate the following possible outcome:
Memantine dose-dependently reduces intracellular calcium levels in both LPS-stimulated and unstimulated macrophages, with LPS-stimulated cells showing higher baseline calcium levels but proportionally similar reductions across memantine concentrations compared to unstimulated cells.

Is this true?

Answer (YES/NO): NO